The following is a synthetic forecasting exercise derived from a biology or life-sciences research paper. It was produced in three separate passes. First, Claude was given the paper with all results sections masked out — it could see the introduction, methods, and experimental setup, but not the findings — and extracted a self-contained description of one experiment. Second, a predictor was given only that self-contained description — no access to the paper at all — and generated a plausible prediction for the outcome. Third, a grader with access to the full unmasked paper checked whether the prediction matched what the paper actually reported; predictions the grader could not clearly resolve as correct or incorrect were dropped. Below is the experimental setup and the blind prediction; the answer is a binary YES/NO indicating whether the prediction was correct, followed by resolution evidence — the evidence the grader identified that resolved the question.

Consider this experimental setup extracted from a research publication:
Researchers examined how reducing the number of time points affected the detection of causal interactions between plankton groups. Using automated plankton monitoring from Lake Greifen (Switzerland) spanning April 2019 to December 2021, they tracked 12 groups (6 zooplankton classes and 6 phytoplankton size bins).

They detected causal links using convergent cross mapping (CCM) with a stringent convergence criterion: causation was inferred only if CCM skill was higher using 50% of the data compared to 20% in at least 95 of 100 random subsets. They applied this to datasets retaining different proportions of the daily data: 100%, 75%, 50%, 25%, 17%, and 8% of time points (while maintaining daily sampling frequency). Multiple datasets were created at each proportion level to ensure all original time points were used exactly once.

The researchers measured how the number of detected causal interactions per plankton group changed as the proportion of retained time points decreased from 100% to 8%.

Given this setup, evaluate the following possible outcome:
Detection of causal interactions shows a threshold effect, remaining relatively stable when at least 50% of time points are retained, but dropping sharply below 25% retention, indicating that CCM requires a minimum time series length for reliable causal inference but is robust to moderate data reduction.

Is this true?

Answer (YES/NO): NO